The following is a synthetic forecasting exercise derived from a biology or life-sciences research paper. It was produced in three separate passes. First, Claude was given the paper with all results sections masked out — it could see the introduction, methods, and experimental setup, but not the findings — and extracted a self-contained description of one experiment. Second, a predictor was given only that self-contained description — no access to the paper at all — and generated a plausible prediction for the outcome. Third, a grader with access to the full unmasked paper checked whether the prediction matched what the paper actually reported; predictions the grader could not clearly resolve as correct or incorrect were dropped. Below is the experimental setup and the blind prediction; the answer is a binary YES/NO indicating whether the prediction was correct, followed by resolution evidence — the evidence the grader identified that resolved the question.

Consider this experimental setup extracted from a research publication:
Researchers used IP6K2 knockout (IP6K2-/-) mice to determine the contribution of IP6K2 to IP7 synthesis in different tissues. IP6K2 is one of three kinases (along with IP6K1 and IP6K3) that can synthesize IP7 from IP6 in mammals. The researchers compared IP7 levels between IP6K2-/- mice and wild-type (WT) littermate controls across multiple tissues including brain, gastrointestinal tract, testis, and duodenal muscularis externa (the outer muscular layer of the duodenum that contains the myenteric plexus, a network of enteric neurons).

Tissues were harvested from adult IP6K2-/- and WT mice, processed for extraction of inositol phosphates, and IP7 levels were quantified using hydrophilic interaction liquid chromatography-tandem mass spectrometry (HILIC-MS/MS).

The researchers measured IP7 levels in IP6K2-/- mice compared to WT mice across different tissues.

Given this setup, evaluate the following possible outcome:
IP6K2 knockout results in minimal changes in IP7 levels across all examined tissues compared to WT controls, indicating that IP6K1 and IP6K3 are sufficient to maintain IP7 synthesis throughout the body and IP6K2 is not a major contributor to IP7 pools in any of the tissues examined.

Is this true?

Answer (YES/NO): NO